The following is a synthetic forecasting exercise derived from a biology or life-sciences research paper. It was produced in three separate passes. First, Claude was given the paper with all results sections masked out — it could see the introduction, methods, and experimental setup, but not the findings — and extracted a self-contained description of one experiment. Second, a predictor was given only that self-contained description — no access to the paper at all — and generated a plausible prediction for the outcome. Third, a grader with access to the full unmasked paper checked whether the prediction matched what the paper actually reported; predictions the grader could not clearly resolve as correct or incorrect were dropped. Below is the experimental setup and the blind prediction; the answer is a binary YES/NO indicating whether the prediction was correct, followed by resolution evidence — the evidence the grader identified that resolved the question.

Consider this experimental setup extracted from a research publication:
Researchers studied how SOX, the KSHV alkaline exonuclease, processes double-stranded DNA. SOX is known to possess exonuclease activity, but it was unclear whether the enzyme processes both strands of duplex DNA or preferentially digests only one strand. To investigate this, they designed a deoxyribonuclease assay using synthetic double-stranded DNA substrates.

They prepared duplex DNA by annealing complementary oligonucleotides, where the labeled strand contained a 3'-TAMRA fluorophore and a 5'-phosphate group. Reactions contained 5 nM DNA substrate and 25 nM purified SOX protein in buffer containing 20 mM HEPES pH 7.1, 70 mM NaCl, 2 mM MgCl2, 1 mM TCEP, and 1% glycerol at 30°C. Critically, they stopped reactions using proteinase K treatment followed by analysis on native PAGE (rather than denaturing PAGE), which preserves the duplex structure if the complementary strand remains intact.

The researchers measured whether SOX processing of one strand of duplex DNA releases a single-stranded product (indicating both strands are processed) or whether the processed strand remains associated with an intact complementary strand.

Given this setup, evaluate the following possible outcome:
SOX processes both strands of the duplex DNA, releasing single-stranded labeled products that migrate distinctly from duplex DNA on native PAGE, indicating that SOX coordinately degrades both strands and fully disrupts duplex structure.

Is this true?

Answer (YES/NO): NO